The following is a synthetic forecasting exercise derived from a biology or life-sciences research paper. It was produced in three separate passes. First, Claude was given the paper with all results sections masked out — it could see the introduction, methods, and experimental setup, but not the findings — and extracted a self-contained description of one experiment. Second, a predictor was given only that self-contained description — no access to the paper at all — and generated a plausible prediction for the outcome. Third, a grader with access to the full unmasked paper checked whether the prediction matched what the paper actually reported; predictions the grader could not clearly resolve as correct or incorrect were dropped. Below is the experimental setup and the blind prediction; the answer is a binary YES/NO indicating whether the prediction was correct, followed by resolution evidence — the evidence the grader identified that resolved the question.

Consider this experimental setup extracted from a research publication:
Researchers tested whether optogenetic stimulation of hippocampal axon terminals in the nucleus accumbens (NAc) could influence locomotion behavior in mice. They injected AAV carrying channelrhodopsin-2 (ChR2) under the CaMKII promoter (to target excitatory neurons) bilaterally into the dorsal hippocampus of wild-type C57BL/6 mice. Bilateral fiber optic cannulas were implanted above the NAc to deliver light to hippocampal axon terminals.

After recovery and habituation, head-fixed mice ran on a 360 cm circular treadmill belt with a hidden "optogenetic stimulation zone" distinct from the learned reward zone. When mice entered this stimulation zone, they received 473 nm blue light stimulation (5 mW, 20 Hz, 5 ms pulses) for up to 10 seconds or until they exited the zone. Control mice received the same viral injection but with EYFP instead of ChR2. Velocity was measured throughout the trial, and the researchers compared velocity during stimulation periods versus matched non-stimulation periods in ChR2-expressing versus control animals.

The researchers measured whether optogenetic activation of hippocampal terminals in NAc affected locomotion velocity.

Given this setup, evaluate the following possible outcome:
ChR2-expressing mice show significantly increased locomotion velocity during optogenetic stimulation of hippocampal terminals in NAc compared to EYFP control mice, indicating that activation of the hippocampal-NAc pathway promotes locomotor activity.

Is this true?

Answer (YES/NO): NO